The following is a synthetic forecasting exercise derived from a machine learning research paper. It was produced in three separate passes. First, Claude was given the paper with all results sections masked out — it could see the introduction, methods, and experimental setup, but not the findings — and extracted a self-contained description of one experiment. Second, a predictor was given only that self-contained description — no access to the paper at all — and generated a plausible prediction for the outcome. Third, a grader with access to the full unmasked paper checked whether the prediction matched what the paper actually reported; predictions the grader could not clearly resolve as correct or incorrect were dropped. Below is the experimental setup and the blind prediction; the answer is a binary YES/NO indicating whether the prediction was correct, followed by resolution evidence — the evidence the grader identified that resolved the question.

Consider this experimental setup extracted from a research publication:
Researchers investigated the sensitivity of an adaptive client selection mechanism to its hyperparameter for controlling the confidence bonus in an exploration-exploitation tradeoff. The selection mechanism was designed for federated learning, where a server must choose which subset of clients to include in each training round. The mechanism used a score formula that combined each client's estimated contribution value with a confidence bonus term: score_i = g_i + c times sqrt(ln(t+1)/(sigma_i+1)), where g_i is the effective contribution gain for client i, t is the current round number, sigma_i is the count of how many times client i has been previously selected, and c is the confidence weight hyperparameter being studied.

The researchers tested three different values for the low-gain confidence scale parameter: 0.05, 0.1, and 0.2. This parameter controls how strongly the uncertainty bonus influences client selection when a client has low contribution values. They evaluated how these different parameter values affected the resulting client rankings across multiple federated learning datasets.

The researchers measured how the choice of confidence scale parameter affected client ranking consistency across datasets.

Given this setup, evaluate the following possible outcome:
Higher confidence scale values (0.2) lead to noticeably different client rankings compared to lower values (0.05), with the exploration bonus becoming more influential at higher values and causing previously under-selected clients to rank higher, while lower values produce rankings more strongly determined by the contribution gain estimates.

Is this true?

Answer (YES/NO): NO